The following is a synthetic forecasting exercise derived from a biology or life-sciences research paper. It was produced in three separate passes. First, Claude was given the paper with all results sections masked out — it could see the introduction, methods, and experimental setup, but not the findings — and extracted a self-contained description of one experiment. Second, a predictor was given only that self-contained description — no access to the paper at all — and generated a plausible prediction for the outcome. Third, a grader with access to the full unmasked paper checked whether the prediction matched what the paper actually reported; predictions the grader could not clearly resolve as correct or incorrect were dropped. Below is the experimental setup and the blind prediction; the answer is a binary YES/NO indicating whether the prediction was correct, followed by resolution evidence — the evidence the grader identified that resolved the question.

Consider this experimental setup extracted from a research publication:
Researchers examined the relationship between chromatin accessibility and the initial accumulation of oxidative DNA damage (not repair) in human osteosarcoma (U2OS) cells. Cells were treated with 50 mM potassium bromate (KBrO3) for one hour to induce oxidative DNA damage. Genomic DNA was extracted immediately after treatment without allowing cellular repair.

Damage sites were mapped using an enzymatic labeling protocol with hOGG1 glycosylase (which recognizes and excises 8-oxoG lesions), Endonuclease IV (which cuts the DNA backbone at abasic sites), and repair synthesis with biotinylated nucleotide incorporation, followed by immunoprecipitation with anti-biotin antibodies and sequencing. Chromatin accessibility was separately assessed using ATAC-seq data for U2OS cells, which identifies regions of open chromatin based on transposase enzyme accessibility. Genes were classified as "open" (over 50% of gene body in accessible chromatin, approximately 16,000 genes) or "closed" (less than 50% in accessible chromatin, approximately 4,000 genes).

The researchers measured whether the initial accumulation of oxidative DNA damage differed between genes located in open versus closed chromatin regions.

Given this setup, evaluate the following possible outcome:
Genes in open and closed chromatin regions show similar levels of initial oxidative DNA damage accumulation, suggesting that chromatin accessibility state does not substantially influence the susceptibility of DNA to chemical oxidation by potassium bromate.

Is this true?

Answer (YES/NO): NO